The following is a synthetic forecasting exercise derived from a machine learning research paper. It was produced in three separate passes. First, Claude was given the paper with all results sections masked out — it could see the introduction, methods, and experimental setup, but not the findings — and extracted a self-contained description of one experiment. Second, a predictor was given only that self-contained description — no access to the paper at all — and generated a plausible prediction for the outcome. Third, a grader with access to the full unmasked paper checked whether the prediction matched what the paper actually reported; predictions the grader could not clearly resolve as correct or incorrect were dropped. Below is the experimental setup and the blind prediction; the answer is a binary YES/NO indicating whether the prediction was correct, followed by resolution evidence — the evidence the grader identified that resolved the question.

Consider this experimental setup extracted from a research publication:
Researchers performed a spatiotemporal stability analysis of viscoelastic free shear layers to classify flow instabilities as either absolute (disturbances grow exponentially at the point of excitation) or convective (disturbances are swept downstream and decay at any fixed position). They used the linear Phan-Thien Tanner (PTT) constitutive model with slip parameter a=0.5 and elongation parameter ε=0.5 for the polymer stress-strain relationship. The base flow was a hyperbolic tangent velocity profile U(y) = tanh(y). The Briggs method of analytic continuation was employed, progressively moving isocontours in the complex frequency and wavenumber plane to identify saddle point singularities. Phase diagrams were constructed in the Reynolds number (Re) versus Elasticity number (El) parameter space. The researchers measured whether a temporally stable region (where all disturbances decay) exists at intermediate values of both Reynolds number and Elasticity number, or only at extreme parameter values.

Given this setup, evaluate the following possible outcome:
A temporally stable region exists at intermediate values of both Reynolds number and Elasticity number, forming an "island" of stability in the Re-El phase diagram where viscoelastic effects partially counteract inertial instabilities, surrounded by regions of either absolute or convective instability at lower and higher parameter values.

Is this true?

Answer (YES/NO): YES